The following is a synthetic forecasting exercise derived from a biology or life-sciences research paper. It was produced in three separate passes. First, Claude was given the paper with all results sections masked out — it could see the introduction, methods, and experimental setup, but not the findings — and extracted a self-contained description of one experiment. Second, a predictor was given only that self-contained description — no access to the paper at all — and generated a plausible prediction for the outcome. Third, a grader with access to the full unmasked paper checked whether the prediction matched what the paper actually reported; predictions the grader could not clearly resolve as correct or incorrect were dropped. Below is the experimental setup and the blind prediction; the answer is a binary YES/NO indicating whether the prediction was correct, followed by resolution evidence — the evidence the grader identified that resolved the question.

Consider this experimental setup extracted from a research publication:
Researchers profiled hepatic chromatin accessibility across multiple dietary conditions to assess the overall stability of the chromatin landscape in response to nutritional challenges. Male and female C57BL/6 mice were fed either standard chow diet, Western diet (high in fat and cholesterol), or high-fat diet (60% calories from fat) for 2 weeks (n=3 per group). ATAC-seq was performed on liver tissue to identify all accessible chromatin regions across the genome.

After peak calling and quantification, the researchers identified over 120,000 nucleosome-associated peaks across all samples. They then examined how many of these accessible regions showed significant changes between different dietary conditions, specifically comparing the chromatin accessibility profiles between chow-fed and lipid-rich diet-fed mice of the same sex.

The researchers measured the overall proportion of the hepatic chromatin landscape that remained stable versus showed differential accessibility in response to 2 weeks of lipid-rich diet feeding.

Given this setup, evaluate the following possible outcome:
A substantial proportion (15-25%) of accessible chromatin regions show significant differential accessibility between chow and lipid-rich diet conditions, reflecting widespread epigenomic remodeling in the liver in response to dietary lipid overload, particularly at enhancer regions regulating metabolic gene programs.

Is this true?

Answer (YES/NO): NO